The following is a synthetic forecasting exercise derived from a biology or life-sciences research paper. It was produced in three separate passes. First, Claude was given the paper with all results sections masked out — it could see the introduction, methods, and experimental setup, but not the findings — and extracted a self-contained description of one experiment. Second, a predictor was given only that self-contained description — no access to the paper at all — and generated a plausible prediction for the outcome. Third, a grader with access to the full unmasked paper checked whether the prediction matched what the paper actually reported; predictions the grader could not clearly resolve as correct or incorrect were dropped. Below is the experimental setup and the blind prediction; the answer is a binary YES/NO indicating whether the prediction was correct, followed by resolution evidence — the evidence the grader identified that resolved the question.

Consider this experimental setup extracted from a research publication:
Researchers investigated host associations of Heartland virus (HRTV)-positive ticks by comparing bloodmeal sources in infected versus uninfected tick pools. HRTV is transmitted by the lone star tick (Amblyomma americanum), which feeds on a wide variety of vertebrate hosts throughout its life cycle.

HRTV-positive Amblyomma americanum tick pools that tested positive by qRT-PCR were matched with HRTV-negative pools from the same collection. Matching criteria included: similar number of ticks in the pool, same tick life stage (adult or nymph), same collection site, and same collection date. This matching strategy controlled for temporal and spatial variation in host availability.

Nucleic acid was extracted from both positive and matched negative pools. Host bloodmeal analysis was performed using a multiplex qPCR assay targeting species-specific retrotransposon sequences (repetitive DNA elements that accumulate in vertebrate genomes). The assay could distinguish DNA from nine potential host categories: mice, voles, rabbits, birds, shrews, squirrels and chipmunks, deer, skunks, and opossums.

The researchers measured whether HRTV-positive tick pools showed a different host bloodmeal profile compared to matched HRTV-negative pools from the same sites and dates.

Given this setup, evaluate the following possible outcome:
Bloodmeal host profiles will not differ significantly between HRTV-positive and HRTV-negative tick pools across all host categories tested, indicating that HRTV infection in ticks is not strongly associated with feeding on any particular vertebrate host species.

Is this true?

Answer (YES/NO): YES